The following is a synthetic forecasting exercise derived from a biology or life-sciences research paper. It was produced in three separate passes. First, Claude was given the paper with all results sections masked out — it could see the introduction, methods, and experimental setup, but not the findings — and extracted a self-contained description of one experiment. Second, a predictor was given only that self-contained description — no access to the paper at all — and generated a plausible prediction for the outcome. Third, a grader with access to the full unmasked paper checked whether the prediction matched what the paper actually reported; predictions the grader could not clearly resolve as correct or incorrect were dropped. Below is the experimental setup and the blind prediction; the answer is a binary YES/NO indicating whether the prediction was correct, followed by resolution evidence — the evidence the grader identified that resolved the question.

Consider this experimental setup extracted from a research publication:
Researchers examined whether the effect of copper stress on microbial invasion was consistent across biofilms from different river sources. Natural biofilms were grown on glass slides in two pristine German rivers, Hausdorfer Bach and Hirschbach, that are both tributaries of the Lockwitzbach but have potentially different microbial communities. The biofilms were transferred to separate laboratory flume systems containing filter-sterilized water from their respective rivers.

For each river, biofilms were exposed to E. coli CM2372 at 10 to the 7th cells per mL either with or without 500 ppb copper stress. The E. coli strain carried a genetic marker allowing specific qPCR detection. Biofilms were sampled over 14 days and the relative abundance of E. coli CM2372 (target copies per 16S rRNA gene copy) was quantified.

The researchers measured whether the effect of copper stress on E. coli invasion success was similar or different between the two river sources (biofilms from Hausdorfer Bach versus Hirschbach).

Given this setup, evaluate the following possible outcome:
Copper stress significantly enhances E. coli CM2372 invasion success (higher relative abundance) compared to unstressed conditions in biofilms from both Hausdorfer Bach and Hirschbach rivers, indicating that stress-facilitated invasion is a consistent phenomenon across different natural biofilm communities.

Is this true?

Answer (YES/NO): YES